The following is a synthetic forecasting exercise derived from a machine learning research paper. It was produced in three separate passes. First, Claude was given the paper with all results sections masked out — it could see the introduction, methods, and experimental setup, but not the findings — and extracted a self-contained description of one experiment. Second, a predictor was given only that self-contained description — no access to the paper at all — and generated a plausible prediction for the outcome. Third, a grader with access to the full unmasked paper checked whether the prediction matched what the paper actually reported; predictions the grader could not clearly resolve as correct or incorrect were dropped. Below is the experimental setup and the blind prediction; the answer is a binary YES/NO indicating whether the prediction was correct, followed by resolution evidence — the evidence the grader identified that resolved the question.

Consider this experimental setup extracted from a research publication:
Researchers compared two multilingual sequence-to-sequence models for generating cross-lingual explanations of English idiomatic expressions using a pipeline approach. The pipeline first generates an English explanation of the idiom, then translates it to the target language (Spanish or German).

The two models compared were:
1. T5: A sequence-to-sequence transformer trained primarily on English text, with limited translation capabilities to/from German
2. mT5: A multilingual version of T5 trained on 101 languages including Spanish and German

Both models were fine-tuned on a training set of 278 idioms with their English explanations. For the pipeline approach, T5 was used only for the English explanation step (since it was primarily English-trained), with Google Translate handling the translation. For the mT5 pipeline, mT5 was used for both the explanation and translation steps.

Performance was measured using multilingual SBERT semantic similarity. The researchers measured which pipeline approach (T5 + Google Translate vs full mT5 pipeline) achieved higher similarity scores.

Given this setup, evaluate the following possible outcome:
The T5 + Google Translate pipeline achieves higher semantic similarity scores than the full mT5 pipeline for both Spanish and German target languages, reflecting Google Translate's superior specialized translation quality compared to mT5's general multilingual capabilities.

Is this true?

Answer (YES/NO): YES